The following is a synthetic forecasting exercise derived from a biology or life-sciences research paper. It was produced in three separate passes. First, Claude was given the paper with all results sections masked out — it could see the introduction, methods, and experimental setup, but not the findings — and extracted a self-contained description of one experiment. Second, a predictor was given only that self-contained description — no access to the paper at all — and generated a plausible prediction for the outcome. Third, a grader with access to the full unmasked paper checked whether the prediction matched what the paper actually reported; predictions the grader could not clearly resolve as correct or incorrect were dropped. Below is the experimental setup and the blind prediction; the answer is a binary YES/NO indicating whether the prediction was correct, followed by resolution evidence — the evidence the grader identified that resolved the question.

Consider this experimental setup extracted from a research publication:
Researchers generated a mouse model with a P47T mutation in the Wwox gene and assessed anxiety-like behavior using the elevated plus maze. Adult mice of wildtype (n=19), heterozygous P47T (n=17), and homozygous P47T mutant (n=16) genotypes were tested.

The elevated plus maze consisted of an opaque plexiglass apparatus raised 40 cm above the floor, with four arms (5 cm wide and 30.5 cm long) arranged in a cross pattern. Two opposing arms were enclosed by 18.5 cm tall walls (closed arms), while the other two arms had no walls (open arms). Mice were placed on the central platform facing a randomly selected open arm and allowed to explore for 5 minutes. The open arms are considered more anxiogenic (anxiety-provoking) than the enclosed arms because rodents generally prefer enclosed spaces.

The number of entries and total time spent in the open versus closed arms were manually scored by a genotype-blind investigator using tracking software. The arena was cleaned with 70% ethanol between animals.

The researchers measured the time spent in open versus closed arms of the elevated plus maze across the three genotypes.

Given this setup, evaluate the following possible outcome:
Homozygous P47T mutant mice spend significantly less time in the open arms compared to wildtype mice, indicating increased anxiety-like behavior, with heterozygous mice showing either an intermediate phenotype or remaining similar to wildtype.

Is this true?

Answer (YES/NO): YES